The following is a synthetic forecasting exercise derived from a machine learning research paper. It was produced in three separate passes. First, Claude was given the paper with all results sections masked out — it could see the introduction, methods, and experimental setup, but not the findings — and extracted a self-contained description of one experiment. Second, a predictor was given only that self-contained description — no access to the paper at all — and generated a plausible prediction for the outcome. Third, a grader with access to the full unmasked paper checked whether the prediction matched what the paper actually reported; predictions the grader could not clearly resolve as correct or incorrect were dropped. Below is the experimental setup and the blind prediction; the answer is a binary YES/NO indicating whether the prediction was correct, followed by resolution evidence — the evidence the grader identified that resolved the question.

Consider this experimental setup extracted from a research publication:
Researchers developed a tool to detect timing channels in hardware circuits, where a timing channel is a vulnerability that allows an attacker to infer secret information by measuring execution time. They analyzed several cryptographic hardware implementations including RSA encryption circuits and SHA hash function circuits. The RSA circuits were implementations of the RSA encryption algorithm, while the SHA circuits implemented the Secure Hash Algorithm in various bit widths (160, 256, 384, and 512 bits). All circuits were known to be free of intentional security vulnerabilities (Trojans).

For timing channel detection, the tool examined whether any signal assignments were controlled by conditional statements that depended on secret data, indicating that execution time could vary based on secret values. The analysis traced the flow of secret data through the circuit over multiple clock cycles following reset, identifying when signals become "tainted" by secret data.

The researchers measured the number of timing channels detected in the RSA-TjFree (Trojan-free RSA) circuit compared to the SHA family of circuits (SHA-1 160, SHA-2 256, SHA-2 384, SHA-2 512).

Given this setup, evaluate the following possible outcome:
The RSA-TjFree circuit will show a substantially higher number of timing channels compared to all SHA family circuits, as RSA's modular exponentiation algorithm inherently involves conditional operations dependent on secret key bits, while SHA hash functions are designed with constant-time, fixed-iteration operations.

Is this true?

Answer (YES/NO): YES